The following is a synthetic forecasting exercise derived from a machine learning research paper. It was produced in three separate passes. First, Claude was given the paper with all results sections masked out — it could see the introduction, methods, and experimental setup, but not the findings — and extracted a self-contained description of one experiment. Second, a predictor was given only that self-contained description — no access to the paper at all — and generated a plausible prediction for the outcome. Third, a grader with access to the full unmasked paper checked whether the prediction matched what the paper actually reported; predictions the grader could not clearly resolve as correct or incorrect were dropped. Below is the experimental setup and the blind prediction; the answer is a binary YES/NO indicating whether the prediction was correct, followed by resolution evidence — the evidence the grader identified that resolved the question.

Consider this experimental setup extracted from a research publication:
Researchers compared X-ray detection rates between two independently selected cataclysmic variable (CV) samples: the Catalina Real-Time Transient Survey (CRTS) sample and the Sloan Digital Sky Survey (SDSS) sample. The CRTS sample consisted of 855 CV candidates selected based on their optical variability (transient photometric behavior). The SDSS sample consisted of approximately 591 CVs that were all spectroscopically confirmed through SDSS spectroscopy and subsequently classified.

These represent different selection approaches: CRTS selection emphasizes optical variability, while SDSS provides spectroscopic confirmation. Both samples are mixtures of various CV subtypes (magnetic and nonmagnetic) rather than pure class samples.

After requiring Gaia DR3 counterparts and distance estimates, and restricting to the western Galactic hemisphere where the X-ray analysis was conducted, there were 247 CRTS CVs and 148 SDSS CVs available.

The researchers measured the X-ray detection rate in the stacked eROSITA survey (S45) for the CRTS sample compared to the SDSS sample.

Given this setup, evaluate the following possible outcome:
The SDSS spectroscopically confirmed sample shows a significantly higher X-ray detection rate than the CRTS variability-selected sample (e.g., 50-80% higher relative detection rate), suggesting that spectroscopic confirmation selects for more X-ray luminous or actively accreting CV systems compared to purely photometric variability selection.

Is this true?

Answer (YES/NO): NO